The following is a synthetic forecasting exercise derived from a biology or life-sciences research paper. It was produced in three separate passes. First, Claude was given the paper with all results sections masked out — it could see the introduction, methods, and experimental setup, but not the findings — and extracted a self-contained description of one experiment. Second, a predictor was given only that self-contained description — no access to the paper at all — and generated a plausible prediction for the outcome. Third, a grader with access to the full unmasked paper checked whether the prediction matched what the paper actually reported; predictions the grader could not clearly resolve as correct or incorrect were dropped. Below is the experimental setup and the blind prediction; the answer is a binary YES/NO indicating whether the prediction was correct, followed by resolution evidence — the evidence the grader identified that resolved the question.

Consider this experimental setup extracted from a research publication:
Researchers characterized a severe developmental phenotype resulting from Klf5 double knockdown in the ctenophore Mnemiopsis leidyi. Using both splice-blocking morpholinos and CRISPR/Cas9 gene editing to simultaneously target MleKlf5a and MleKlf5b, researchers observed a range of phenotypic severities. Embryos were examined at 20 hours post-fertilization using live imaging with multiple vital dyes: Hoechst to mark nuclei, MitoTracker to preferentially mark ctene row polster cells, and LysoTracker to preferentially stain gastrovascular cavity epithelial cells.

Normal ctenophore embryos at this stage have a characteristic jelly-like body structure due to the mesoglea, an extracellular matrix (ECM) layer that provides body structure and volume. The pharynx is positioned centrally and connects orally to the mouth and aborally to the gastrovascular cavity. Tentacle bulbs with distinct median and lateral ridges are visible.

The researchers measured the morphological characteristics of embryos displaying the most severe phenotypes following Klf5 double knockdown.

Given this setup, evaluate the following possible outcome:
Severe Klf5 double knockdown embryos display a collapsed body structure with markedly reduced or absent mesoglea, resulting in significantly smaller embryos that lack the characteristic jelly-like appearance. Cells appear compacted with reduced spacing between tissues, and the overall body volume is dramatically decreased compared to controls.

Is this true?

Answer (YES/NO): YES